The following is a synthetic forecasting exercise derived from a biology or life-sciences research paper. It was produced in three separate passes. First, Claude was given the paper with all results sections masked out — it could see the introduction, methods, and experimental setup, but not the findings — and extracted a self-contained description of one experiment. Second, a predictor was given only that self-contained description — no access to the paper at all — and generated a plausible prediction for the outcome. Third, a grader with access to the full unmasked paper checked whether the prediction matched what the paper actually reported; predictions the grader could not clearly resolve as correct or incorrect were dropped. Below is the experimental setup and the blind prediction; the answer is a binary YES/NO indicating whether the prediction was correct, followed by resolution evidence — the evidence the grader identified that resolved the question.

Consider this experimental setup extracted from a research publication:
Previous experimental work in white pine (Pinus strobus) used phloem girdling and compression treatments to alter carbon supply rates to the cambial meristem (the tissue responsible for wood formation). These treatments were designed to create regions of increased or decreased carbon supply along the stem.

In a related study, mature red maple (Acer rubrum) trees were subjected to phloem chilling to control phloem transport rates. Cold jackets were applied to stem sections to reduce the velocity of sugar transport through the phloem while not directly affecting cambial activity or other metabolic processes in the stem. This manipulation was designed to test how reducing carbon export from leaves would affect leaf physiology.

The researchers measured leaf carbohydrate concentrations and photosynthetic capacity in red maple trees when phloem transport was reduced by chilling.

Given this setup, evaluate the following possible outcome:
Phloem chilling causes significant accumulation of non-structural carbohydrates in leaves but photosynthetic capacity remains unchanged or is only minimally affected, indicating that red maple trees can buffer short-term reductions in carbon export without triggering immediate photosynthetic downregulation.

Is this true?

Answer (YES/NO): NO